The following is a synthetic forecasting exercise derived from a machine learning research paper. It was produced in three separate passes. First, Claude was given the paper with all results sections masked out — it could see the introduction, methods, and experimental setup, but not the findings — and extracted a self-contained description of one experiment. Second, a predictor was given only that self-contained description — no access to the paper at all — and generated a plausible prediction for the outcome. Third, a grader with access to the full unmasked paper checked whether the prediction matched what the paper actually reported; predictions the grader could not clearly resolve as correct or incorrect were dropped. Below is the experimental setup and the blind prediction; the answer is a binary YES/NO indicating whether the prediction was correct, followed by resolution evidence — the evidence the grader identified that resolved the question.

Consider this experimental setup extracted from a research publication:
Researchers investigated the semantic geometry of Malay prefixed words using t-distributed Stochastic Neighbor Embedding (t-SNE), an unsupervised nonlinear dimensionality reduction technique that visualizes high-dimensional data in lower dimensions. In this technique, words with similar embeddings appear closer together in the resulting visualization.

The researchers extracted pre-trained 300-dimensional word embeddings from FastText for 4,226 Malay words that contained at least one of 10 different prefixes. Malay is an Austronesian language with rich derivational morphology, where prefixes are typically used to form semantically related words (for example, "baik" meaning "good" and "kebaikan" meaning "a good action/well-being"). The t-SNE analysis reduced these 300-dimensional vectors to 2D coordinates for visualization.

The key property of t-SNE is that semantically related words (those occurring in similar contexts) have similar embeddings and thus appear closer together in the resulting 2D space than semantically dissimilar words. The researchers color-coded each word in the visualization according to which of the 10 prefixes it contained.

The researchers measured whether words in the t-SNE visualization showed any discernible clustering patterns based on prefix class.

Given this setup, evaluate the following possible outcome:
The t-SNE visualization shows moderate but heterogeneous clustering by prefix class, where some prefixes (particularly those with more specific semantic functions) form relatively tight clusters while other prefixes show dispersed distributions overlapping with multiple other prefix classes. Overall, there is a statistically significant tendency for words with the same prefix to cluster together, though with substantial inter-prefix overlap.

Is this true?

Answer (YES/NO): NO